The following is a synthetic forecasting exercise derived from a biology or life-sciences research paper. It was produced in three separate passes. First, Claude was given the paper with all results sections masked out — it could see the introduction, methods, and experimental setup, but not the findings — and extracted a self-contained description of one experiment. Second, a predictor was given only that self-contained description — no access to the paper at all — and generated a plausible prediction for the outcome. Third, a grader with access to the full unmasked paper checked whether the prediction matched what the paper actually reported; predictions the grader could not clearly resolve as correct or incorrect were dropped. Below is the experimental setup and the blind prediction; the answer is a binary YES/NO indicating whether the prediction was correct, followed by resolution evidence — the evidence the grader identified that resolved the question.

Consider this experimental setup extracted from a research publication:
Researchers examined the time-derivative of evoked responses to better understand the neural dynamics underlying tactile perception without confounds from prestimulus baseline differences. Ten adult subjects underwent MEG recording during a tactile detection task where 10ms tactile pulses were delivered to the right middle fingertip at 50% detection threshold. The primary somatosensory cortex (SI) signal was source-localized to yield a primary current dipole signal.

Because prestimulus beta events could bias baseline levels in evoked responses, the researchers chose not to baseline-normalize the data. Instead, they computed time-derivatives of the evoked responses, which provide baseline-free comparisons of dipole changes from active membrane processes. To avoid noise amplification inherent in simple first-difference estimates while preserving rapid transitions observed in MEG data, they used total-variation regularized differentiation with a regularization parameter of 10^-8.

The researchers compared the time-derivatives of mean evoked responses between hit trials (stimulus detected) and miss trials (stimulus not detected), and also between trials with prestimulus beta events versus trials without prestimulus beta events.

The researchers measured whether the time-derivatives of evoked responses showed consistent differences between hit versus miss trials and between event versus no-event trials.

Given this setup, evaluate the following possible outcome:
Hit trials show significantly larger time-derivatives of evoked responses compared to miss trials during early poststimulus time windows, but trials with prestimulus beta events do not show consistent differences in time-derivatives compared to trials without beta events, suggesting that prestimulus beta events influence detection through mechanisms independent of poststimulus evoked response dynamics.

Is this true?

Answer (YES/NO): NO